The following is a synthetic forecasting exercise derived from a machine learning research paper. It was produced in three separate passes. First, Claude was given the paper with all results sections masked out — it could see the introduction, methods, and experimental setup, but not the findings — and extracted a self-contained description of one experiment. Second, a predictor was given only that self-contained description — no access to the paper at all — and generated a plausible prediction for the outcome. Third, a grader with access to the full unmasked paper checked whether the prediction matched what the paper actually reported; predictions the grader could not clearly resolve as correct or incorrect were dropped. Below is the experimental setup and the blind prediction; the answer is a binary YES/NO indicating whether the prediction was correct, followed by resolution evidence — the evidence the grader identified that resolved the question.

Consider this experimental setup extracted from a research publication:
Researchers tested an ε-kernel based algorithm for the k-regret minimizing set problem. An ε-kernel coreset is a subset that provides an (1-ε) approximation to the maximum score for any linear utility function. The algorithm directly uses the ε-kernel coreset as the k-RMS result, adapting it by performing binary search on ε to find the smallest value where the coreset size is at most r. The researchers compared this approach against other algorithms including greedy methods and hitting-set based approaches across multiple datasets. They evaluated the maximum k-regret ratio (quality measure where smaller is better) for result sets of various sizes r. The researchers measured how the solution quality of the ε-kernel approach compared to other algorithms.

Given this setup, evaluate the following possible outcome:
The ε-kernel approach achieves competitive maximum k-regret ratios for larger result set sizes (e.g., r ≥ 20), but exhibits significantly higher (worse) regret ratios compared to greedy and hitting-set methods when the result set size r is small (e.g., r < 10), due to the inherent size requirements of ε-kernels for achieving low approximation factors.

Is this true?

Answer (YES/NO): NO